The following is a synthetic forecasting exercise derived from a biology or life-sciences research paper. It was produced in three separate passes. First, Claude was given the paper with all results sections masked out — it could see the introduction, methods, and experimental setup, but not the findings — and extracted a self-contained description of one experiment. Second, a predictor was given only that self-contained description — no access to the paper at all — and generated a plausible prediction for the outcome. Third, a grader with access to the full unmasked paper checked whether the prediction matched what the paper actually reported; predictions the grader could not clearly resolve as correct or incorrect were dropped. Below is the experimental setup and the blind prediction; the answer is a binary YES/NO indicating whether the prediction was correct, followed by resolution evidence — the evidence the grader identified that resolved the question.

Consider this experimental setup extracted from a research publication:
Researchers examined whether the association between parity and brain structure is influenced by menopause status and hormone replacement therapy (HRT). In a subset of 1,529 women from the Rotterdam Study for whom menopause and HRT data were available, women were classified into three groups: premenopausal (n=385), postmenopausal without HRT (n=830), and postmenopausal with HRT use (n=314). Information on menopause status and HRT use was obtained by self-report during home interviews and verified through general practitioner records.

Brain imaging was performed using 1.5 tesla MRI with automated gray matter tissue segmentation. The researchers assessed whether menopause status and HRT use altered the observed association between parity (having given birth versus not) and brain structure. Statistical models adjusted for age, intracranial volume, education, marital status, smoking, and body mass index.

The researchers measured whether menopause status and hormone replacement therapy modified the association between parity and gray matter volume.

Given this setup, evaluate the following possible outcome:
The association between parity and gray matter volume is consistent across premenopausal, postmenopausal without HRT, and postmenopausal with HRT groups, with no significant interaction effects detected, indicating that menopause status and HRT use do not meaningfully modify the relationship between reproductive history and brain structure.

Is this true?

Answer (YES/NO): YES